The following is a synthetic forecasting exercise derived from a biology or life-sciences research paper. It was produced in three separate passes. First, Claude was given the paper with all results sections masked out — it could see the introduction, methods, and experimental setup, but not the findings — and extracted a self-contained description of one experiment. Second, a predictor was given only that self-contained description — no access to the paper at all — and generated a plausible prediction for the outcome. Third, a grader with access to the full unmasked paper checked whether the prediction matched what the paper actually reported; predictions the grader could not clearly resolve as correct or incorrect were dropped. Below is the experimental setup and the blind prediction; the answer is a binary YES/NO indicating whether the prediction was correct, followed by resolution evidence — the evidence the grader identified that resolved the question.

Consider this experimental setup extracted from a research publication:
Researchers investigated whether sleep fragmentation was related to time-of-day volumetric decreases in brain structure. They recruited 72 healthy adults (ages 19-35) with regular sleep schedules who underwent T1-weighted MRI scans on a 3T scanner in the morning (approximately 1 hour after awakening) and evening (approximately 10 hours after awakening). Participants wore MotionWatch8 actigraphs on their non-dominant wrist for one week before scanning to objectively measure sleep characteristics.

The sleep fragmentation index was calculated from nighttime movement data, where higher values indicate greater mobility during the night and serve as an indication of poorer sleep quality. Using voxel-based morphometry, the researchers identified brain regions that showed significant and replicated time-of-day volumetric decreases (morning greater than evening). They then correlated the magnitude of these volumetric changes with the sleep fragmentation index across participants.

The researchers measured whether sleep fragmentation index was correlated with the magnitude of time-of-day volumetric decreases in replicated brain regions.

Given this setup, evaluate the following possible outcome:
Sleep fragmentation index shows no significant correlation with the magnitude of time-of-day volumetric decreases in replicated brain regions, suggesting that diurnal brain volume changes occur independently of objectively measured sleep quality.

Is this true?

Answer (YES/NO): YES